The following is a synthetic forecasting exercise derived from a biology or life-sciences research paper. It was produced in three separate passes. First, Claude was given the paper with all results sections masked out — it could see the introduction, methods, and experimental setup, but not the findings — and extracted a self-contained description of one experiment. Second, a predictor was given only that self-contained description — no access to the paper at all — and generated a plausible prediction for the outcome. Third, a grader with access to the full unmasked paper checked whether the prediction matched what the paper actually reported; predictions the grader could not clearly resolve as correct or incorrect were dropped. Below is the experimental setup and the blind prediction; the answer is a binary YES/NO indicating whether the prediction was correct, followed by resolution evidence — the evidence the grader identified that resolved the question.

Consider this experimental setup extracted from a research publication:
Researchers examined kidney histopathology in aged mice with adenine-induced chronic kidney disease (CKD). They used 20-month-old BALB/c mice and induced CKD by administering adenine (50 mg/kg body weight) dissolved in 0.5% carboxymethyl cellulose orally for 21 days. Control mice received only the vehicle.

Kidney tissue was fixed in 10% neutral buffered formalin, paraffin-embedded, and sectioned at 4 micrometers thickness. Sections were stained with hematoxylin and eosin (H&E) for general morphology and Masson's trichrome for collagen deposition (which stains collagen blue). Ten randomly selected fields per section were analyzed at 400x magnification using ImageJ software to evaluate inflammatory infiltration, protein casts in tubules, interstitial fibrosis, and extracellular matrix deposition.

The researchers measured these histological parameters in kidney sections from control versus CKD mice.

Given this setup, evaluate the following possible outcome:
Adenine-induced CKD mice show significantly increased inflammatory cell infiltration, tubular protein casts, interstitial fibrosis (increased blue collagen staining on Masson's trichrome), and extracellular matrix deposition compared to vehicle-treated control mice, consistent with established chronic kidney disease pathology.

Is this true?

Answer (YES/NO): YES